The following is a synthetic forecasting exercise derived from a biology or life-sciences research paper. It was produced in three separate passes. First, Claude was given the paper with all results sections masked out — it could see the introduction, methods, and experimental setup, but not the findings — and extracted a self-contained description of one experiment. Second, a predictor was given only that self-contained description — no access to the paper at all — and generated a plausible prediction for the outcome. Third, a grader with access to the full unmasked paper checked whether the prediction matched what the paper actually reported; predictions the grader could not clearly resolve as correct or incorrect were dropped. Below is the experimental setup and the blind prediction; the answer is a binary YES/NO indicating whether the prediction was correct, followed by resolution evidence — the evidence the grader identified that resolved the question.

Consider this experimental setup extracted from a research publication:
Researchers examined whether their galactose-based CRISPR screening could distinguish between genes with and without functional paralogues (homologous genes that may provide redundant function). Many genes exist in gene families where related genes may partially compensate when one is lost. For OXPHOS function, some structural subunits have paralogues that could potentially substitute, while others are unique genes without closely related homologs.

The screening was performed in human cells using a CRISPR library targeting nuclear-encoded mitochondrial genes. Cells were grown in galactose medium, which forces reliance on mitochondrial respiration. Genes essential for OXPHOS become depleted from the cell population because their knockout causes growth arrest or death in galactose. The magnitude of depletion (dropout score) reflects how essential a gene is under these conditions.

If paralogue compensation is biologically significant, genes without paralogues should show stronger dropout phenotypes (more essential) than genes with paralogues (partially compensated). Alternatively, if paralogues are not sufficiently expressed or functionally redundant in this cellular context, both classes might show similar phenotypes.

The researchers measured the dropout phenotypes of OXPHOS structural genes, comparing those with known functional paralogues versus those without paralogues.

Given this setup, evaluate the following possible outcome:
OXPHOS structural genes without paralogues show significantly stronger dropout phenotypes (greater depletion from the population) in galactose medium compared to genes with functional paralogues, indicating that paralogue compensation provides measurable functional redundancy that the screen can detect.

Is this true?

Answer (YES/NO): YES